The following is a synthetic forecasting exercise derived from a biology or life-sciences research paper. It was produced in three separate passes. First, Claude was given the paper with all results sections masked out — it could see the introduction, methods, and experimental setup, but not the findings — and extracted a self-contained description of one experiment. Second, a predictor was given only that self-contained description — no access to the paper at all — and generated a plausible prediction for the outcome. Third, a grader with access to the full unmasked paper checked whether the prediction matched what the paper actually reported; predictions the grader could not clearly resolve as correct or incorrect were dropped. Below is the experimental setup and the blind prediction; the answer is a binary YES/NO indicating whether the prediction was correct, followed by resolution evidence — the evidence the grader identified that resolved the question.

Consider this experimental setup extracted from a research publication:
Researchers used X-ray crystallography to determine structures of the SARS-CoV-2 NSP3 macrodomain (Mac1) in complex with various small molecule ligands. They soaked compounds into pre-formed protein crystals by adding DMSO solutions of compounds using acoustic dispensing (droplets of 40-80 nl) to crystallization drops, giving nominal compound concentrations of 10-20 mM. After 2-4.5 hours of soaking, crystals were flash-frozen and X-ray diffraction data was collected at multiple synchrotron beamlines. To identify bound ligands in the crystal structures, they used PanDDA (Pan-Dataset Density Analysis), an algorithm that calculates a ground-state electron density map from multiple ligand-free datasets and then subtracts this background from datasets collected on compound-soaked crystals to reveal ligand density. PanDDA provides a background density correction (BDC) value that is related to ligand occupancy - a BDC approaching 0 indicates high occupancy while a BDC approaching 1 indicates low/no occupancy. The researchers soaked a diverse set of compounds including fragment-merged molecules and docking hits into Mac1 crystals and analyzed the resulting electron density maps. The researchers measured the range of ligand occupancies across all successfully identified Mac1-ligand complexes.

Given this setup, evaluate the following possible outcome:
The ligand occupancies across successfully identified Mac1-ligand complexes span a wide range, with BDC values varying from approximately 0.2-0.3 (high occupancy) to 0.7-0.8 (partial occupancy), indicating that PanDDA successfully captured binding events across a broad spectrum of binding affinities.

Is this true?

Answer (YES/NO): NO